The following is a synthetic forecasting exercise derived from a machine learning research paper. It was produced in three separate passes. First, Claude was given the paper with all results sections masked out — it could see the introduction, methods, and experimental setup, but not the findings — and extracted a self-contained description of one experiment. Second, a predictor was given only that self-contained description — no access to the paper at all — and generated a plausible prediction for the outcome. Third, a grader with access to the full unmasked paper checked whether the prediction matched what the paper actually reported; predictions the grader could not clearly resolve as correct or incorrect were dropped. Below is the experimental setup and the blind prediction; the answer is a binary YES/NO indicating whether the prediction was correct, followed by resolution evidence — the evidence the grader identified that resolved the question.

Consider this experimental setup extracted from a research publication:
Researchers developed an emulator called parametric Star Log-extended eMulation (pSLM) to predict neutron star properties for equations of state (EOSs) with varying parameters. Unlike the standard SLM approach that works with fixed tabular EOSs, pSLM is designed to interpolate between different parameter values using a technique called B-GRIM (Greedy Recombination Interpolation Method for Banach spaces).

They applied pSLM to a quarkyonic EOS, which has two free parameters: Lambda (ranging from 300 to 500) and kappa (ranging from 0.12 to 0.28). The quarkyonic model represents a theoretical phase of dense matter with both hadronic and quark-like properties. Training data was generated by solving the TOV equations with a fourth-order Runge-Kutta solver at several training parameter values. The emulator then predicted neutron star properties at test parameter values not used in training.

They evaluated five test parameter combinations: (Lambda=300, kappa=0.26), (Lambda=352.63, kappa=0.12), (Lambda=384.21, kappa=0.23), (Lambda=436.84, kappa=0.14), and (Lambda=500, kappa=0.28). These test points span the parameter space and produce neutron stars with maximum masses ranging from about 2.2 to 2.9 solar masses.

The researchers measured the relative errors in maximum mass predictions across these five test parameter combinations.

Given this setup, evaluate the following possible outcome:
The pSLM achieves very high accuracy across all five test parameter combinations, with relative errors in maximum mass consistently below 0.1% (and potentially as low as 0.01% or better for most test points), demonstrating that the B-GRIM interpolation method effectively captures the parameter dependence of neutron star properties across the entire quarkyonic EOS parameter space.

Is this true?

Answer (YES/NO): NO